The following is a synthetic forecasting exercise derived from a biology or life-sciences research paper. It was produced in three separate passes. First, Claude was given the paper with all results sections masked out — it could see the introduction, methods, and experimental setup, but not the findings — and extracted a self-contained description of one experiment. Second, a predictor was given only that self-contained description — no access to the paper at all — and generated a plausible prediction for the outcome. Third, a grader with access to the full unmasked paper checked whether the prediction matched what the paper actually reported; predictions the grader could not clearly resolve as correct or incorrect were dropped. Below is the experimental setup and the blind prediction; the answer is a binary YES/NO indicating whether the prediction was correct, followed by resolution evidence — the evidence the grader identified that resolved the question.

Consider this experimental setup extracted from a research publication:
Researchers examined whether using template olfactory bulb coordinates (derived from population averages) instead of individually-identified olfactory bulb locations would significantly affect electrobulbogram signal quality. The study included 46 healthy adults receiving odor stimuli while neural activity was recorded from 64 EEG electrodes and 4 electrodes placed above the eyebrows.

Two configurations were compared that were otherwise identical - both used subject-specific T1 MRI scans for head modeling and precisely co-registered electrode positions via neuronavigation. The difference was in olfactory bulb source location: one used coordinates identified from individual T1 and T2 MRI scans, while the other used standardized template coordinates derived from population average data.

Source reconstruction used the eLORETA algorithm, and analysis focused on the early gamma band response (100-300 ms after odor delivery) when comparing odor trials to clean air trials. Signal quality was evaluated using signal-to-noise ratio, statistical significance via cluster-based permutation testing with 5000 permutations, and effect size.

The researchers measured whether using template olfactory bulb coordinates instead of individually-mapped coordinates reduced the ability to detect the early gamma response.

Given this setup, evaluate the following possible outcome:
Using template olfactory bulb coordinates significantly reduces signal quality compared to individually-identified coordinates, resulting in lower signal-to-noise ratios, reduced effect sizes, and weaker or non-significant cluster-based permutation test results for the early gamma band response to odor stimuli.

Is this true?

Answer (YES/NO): NO